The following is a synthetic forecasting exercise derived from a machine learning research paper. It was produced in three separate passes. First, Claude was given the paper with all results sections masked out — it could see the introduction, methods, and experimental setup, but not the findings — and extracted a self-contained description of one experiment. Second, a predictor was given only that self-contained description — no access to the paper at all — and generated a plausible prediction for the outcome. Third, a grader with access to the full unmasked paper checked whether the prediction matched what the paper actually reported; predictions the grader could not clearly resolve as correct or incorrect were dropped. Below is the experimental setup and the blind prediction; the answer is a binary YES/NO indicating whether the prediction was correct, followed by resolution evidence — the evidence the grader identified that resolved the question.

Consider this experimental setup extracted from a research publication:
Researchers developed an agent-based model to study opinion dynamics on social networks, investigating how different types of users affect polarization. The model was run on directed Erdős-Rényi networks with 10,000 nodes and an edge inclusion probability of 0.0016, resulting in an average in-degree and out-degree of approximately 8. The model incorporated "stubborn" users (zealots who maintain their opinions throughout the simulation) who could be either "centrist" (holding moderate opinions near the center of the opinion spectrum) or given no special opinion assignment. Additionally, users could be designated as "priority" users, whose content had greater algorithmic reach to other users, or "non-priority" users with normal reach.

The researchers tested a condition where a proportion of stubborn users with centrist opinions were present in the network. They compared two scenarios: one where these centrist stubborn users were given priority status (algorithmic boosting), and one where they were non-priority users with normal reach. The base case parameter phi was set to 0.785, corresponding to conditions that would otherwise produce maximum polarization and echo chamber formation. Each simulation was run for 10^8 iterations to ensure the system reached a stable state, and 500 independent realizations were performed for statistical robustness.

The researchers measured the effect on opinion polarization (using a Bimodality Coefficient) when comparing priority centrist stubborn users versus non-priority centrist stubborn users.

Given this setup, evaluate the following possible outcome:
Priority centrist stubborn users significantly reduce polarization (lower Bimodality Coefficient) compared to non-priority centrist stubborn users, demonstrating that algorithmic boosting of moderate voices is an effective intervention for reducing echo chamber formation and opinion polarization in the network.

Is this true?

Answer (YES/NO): NO